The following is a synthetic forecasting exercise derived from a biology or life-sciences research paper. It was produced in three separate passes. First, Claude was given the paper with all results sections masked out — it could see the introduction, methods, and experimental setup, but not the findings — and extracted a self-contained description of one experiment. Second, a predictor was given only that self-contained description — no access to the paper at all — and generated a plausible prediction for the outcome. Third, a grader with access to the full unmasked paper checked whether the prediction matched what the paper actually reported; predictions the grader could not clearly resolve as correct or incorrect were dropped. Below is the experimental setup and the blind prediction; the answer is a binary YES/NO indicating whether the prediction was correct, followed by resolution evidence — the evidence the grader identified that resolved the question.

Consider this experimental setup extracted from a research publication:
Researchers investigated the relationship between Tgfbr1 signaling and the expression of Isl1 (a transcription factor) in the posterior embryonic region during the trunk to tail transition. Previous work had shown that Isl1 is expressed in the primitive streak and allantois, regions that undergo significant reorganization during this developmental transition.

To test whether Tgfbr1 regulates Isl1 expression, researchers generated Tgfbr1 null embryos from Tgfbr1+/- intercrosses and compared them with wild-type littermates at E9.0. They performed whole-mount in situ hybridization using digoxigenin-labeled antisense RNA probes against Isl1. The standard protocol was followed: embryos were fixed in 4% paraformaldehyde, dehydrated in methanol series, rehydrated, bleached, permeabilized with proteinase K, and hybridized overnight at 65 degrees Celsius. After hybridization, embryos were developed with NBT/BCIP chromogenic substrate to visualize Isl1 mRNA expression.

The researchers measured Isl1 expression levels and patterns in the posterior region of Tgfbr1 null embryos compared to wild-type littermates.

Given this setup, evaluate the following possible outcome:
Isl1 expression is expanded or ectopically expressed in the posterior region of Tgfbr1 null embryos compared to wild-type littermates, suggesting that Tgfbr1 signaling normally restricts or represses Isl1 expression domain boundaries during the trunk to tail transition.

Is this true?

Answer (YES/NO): NO